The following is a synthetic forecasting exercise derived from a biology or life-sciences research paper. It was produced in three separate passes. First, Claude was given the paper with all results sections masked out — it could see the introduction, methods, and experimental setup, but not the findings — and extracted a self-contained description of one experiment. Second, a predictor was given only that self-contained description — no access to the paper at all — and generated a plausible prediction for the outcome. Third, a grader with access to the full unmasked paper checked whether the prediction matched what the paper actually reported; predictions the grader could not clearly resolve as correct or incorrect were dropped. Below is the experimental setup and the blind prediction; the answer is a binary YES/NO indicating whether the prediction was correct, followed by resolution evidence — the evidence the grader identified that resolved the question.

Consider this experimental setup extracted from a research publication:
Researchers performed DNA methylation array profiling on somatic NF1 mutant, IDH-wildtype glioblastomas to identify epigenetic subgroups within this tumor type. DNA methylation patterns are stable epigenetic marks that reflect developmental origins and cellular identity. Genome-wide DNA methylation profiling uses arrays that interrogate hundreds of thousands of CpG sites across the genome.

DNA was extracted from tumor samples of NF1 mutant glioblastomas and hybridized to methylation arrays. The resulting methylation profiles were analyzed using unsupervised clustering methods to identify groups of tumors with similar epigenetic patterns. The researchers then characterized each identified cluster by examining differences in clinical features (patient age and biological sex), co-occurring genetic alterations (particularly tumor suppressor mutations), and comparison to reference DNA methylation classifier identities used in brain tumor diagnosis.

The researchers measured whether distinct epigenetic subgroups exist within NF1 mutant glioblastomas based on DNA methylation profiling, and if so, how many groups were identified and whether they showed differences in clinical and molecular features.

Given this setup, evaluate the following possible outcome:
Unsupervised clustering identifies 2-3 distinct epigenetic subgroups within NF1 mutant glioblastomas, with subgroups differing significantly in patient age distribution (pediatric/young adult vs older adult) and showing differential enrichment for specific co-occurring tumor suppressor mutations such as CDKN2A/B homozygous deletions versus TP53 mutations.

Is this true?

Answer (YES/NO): YES